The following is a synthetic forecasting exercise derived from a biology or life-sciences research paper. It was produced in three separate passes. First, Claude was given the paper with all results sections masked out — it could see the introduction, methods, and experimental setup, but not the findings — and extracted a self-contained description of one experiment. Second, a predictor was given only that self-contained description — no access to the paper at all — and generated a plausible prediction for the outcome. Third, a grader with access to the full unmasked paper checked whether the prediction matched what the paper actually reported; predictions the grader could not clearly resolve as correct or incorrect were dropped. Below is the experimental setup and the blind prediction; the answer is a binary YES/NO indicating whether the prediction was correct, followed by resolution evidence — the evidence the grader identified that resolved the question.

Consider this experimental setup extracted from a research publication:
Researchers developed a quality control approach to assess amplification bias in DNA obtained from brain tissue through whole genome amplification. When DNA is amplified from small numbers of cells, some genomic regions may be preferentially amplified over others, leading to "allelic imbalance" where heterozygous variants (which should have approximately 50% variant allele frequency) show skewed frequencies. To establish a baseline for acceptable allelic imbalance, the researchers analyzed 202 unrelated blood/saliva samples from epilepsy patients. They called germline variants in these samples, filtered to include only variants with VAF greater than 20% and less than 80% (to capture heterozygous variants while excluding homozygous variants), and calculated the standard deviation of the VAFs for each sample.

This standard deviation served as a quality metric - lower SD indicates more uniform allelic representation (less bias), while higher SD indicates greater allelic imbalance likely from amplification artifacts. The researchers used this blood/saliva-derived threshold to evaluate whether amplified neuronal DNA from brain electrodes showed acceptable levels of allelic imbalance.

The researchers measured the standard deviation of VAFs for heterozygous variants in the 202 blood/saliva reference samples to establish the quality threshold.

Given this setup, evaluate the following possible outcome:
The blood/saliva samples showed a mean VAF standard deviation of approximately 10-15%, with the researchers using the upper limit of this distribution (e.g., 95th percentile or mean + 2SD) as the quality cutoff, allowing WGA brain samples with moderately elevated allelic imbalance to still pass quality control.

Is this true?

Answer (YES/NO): NO